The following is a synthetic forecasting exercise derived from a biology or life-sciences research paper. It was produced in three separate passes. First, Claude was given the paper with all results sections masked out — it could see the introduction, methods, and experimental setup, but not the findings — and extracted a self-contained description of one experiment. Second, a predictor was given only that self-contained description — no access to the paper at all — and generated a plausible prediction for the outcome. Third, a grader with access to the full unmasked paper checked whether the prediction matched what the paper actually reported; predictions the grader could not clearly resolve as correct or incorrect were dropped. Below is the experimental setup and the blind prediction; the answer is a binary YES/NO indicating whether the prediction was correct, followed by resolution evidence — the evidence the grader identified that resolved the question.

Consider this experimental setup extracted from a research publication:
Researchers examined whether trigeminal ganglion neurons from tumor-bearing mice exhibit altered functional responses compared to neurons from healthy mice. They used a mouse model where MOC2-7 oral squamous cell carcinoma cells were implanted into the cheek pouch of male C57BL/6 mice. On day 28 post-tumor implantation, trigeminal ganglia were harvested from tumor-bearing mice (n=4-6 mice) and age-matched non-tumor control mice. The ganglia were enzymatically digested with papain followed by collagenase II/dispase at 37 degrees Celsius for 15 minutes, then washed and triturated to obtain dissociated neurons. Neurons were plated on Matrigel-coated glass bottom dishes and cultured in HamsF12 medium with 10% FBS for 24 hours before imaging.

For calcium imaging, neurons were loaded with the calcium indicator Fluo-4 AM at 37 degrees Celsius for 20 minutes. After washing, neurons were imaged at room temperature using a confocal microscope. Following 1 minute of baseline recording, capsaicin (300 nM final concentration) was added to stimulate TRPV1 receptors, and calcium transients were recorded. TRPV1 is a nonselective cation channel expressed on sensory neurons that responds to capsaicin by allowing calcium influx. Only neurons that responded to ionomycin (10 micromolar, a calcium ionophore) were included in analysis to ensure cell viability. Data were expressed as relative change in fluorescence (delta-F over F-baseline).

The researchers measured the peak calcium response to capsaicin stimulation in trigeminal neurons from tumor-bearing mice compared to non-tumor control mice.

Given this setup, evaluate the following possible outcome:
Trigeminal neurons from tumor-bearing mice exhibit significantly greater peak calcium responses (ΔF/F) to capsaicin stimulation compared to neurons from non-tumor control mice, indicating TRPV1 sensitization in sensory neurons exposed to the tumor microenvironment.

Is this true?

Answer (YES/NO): YES